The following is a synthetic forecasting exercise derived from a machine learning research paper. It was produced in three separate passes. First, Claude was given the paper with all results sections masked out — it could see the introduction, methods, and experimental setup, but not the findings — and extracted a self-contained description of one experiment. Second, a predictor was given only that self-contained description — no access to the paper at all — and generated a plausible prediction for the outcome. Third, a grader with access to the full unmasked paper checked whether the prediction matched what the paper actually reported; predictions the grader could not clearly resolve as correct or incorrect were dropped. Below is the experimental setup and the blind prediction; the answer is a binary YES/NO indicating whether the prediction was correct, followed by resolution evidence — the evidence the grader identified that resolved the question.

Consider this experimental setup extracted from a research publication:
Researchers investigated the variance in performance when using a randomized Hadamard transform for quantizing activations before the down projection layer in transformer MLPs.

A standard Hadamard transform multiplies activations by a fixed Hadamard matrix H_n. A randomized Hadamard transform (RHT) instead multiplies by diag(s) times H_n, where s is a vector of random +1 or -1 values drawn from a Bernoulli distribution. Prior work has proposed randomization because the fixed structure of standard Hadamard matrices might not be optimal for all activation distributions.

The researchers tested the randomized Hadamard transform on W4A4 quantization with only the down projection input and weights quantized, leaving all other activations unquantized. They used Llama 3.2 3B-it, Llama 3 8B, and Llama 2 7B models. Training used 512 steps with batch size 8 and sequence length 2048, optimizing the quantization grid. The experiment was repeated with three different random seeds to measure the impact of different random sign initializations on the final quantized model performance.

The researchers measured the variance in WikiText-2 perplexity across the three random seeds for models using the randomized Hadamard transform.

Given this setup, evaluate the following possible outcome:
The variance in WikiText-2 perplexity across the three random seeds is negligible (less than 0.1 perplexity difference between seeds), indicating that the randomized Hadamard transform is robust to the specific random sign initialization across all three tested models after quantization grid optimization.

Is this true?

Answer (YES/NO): NO